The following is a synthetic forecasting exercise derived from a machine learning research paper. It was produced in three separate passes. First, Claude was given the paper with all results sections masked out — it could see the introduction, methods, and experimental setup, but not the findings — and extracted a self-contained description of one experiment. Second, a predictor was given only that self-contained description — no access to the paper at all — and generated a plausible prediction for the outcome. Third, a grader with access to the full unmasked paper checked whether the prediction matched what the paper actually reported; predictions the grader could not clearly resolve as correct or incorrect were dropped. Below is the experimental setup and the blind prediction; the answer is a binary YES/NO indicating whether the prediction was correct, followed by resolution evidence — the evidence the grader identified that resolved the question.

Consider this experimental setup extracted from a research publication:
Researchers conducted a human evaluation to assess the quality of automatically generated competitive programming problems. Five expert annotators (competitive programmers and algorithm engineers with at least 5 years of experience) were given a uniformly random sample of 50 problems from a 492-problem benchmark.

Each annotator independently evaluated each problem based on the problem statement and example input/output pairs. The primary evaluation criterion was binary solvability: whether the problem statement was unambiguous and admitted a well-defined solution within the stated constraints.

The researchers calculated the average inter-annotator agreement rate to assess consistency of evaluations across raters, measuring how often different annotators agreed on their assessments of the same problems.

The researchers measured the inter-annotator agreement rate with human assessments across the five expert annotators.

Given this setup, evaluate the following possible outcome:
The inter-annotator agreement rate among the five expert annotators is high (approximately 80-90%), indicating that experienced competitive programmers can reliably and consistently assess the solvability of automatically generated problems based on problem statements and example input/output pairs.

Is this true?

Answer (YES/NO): NO